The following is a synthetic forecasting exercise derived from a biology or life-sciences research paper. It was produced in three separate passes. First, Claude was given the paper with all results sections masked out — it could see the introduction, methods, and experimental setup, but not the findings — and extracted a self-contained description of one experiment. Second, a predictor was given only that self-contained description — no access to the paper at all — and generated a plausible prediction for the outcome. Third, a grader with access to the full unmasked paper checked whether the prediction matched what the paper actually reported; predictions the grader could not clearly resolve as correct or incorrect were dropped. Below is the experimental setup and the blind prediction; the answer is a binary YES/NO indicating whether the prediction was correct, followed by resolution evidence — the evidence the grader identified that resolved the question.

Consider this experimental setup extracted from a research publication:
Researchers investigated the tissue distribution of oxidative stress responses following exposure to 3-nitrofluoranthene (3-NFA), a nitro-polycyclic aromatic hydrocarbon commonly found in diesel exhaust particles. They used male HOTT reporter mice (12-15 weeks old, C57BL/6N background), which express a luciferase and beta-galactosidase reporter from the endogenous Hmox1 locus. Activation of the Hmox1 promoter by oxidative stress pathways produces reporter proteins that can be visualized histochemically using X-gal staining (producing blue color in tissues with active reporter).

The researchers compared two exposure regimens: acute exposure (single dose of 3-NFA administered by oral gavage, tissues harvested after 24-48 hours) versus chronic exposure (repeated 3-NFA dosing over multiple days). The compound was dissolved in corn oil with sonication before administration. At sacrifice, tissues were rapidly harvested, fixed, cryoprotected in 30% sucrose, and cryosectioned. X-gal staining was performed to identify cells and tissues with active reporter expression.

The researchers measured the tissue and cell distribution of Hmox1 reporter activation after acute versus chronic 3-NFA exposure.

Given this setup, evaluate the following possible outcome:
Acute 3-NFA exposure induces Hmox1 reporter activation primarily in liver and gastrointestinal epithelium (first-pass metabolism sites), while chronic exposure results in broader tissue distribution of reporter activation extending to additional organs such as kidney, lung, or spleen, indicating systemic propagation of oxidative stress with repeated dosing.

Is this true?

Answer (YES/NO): NO